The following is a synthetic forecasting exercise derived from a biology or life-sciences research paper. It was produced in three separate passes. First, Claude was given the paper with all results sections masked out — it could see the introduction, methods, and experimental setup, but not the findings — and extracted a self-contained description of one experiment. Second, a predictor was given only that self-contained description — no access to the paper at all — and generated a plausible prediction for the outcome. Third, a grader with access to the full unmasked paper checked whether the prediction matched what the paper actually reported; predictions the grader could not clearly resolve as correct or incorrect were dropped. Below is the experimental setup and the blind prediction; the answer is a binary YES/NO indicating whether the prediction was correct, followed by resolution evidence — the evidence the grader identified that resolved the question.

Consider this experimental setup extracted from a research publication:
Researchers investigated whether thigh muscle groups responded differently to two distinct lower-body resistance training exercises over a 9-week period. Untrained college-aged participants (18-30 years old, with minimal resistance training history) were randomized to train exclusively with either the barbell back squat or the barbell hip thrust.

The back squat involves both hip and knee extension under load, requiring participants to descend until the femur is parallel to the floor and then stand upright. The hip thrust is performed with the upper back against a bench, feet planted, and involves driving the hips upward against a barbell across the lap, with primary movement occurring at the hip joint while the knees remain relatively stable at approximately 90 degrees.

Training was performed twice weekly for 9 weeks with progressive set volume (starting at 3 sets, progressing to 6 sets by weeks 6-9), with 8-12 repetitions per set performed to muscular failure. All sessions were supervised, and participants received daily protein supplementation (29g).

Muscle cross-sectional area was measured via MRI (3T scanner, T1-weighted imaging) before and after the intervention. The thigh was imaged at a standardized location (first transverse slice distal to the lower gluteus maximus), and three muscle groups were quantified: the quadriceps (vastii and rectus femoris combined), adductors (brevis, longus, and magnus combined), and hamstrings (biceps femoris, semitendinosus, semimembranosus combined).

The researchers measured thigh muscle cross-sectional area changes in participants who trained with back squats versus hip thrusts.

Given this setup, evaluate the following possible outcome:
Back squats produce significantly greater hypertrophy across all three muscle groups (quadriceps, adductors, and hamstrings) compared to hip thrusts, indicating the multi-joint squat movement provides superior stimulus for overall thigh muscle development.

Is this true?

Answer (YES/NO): NO